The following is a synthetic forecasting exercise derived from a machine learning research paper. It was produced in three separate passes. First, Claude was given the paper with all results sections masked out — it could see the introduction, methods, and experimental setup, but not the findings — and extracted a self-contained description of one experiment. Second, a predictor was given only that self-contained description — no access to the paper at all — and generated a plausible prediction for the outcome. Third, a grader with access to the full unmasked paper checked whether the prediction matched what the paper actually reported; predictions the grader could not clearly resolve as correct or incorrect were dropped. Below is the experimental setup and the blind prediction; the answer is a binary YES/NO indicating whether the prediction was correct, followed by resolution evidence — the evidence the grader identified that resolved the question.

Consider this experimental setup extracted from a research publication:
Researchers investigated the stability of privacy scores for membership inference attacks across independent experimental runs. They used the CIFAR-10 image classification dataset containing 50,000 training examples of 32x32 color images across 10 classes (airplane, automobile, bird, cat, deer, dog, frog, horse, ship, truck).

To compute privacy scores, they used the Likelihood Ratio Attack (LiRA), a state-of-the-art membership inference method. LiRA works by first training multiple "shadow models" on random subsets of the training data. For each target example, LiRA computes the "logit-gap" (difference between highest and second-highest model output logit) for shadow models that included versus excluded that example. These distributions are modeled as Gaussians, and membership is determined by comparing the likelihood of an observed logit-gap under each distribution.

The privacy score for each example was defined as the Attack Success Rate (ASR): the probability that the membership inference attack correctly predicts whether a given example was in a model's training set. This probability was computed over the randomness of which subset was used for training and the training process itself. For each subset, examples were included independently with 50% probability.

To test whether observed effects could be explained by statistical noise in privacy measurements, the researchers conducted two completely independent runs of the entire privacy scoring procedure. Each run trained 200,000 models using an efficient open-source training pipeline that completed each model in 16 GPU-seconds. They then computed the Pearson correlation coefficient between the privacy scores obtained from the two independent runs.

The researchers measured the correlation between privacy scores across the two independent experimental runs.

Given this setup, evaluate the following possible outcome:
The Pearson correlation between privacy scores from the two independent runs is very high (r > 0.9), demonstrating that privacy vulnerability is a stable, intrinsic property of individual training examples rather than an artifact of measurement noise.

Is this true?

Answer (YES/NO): YES